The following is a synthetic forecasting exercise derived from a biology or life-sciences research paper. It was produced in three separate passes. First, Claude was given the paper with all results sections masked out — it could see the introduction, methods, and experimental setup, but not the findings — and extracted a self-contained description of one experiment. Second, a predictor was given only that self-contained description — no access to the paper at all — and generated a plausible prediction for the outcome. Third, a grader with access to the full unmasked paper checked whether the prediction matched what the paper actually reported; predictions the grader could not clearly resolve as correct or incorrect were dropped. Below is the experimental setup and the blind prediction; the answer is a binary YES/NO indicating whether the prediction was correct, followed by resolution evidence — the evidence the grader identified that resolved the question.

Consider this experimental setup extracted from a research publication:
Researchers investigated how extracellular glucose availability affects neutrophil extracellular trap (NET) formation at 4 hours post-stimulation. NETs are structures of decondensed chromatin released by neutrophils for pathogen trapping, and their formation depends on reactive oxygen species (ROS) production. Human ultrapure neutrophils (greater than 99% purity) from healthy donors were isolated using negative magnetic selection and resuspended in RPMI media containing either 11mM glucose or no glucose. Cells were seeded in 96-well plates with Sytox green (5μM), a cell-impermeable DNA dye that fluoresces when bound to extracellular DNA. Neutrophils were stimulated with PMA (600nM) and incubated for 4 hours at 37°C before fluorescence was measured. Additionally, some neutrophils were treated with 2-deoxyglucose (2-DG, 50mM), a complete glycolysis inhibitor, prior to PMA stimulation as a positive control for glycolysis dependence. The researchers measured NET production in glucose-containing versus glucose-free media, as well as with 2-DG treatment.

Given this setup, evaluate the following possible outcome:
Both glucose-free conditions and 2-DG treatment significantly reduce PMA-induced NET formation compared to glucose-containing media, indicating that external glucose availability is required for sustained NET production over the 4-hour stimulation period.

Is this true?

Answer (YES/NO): YES